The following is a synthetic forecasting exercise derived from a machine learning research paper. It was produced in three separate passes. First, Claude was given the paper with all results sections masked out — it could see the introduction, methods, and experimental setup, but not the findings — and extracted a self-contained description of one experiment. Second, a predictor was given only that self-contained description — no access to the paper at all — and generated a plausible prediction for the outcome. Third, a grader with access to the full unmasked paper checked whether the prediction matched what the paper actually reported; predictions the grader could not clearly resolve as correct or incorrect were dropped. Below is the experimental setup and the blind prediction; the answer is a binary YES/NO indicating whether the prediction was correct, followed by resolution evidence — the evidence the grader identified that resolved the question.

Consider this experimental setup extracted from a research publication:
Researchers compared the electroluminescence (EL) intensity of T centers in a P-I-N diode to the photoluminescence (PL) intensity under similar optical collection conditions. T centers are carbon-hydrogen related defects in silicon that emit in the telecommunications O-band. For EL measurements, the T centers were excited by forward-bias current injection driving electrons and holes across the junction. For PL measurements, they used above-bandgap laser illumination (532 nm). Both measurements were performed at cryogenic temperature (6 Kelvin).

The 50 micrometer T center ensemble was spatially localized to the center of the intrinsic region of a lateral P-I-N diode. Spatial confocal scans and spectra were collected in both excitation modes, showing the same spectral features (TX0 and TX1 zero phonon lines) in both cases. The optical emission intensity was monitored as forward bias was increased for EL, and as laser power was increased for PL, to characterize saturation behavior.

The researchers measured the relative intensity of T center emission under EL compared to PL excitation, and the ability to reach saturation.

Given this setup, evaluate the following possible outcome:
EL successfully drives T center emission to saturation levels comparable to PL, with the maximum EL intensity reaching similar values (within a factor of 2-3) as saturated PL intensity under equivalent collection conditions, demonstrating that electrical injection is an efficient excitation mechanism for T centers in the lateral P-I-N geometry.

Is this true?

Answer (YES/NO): NO